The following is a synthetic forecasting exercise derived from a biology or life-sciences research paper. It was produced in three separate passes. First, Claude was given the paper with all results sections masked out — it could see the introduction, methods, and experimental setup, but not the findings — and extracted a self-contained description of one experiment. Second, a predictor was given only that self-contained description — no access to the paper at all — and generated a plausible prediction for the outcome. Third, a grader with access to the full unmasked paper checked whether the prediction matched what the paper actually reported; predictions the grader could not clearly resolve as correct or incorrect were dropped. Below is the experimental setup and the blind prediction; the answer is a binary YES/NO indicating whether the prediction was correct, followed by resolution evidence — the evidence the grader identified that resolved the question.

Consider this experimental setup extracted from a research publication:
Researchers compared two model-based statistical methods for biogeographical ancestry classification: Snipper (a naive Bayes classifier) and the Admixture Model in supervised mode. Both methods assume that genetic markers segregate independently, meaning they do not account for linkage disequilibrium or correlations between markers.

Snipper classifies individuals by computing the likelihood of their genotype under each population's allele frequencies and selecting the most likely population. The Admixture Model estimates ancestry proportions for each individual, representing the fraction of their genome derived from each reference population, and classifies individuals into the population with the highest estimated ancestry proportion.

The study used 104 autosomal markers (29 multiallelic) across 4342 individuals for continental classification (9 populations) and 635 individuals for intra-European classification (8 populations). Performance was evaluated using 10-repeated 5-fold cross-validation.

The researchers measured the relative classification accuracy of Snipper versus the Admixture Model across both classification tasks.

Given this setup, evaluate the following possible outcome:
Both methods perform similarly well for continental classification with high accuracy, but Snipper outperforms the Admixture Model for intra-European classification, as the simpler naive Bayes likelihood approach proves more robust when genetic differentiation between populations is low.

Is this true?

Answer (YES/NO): NO